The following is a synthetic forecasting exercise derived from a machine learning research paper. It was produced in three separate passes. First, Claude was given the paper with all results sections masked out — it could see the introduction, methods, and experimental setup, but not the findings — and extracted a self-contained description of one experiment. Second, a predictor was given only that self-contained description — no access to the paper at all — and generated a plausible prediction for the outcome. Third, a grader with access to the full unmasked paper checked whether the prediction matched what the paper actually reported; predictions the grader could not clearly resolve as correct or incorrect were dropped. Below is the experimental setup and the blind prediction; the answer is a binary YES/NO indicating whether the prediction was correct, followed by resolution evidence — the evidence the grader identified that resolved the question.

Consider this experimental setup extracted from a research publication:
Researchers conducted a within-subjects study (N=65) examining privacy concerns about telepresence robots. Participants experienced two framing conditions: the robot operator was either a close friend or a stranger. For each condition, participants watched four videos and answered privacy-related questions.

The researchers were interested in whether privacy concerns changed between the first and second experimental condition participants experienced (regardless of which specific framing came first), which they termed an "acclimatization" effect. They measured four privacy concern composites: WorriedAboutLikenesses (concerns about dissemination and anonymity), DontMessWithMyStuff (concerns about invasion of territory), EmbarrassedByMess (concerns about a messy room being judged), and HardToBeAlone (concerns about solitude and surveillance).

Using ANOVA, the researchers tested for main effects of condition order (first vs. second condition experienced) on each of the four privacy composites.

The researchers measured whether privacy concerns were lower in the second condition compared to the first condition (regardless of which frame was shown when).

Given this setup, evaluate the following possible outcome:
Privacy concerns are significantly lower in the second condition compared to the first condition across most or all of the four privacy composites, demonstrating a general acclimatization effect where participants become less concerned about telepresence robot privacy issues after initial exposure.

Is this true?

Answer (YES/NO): NO